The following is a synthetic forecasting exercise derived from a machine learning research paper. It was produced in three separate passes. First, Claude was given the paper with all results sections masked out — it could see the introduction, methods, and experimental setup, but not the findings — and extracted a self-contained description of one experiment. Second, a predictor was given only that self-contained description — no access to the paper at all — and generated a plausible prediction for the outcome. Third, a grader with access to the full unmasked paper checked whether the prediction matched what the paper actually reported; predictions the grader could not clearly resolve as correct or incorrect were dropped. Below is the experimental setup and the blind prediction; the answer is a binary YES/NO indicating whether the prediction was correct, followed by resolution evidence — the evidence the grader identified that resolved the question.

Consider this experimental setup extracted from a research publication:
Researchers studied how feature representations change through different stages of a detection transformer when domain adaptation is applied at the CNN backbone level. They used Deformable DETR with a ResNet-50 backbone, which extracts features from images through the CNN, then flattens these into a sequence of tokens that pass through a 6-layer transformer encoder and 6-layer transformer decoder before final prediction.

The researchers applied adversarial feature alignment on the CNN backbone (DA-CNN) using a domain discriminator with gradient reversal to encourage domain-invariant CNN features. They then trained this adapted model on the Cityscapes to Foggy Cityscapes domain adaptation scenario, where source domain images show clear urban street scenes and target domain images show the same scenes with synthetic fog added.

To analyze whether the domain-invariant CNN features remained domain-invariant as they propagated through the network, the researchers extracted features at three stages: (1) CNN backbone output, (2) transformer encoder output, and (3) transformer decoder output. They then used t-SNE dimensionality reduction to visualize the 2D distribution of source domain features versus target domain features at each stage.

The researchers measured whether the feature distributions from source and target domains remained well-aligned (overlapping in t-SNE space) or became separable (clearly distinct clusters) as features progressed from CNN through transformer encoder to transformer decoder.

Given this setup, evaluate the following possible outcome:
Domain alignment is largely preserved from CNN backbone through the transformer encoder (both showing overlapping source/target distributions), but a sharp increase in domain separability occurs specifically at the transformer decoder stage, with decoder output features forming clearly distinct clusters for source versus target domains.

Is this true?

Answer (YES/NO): NO